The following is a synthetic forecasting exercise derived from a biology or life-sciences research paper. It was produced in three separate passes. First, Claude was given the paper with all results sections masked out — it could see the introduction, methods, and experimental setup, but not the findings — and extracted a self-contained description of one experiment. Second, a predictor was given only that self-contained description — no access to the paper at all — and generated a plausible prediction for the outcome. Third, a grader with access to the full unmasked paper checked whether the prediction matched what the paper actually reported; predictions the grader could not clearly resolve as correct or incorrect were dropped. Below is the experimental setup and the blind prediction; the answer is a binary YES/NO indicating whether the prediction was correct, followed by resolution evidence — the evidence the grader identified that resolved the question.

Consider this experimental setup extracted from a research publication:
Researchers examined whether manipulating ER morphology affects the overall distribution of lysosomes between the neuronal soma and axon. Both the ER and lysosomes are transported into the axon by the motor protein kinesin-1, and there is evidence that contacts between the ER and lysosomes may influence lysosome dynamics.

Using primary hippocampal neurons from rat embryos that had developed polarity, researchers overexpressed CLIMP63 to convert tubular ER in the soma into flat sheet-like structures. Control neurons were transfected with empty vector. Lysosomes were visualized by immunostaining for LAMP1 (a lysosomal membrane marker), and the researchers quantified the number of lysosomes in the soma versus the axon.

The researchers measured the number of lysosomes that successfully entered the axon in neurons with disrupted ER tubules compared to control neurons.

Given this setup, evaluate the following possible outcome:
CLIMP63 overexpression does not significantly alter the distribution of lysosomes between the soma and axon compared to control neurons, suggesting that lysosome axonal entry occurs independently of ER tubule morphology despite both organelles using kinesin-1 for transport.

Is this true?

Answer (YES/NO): NO